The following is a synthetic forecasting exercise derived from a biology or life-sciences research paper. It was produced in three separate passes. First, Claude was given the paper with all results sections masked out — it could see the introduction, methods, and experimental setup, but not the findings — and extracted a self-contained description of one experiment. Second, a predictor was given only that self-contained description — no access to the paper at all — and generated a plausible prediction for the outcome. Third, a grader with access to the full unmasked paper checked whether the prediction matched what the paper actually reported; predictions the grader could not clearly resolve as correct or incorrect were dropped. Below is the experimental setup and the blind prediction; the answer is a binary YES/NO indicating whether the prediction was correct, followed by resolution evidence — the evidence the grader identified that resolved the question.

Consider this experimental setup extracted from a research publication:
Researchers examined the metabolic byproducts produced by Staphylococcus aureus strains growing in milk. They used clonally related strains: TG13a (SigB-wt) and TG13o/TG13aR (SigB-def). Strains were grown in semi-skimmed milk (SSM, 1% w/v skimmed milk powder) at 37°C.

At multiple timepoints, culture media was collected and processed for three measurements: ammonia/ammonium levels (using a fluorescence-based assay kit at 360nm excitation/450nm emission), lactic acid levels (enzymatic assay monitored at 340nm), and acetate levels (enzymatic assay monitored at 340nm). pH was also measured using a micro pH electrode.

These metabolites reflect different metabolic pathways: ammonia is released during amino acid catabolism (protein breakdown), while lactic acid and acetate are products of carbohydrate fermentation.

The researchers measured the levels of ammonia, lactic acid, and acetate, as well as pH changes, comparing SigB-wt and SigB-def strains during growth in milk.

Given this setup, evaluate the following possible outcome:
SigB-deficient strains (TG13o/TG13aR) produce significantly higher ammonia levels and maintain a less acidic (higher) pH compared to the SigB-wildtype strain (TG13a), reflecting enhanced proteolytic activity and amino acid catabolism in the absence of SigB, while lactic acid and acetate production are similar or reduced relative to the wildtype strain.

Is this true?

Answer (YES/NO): NO